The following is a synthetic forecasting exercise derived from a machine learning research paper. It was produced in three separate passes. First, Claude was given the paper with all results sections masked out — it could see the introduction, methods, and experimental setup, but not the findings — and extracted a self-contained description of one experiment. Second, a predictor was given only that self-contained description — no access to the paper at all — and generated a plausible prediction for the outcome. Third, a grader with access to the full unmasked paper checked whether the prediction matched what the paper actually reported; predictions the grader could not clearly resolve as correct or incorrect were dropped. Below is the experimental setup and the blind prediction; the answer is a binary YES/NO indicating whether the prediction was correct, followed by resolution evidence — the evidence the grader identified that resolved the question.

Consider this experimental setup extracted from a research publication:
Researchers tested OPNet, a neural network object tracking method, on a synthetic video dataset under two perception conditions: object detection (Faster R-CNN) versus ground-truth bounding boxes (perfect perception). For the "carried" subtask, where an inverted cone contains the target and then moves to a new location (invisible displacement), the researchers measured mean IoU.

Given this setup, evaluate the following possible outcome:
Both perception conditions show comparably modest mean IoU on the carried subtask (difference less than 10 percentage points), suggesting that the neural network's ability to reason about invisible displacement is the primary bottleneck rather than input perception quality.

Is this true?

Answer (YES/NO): NO